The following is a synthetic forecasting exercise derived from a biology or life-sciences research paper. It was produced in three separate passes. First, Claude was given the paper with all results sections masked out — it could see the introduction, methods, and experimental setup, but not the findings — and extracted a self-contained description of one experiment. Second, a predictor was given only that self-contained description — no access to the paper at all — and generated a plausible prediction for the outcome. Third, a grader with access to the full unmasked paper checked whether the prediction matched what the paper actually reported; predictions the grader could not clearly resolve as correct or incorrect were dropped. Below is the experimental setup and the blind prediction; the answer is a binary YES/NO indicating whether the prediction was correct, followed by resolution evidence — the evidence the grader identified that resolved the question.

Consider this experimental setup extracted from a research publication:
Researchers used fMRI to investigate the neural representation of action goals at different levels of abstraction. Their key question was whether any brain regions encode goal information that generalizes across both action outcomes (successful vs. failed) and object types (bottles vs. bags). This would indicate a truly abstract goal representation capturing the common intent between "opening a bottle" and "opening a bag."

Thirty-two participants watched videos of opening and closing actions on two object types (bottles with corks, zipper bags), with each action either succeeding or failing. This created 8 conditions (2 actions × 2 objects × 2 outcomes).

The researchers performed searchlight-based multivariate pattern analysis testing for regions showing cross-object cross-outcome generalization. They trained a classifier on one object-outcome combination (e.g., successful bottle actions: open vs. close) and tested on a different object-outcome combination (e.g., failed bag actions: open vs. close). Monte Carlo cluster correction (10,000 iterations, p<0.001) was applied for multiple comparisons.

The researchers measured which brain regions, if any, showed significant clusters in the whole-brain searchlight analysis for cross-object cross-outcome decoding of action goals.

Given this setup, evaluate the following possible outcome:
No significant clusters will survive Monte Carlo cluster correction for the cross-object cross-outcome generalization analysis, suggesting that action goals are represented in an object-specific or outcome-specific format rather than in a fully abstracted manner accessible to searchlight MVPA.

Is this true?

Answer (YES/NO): YES